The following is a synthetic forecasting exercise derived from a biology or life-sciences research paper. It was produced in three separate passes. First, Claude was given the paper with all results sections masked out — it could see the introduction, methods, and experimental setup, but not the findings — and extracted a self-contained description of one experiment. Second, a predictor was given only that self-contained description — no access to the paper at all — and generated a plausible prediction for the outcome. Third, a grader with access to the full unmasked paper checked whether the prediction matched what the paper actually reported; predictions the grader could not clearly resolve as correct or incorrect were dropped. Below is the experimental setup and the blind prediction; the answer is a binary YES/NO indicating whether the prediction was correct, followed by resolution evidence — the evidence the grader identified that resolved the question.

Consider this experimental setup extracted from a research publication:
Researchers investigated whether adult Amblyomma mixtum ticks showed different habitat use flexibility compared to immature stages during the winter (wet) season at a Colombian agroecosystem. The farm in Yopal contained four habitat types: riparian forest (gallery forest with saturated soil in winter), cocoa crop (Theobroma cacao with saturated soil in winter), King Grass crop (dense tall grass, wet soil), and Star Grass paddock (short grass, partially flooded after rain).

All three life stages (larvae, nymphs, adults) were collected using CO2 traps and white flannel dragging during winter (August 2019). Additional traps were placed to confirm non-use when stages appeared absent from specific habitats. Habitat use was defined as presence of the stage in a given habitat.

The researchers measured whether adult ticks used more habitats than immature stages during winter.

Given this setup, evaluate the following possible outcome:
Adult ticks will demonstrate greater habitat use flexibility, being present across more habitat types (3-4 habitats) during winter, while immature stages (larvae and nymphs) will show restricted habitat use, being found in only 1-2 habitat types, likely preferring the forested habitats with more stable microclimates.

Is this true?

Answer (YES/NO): NO